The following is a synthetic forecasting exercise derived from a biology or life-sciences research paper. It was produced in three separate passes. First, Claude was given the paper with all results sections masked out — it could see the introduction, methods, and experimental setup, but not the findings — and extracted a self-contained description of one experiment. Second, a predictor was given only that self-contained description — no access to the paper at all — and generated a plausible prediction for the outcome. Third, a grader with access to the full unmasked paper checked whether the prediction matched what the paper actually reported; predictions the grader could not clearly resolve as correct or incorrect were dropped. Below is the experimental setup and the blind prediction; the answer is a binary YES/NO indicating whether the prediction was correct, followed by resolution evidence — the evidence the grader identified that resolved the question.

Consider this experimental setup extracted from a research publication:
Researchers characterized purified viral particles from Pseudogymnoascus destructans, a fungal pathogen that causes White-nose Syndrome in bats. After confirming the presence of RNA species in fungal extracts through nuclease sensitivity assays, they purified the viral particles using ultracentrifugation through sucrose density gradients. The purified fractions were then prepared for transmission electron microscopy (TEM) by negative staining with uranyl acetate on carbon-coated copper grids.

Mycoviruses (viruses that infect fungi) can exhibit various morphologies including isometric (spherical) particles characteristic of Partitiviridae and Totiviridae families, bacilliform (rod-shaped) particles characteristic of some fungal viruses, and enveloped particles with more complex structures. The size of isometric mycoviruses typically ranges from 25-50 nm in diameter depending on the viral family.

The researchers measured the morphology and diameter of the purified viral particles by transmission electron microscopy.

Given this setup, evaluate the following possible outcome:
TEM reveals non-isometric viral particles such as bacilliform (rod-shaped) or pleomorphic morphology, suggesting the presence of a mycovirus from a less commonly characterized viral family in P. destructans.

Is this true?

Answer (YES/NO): NO